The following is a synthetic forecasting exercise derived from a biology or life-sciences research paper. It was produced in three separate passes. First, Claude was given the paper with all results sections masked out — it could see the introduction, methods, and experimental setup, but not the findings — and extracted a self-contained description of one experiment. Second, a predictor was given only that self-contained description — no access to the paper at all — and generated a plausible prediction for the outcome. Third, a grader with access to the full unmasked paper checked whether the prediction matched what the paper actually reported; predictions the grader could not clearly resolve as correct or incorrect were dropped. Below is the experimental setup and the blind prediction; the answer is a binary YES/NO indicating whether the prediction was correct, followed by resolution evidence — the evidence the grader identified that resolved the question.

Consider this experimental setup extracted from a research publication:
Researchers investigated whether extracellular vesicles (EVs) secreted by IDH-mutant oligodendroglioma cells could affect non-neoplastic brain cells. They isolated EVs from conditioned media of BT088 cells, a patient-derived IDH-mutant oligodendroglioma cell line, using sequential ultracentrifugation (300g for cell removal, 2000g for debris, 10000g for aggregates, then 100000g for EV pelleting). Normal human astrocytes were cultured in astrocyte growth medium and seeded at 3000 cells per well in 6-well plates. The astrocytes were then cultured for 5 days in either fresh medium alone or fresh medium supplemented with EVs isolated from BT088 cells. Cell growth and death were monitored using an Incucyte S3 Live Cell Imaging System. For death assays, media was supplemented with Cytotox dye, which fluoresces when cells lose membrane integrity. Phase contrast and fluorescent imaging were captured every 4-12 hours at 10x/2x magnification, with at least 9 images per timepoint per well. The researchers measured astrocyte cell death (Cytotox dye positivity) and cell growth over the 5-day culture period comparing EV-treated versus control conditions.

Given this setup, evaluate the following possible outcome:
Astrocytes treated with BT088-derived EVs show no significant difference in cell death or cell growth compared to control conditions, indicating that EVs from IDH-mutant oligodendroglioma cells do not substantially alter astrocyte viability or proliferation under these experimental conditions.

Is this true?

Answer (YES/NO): NO